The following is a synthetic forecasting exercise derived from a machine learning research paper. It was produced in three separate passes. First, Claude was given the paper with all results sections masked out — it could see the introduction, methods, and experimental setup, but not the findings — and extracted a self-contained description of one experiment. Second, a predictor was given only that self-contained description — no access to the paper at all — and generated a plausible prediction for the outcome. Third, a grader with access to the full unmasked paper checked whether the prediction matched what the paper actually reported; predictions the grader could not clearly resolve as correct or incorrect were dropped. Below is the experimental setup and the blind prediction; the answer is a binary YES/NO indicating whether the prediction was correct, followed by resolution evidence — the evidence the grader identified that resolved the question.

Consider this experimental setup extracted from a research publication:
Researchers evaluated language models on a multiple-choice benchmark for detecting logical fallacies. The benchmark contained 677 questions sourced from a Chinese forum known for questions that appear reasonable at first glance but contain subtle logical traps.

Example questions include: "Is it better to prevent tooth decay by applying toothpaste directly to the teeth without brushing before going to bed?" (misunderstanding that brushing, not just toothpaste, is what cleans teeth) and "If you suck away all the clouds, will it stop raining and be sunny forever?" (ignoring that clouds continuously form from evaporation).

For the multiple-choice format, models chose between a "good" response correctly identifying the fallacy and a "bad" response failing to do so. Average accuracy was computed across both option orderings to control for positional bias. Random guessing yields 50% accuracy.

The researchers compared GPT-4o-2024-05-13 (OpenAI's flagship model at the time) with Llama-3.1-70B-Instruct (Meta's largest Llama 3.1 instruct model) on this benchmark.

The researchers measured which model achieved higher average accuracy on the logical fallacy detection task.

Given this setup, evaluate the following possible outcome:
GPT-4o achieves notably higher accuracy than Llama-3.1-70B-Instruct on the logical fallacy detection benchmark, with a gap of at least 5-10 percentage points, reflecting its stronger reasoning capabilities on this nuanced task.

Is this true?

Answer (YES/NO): NO